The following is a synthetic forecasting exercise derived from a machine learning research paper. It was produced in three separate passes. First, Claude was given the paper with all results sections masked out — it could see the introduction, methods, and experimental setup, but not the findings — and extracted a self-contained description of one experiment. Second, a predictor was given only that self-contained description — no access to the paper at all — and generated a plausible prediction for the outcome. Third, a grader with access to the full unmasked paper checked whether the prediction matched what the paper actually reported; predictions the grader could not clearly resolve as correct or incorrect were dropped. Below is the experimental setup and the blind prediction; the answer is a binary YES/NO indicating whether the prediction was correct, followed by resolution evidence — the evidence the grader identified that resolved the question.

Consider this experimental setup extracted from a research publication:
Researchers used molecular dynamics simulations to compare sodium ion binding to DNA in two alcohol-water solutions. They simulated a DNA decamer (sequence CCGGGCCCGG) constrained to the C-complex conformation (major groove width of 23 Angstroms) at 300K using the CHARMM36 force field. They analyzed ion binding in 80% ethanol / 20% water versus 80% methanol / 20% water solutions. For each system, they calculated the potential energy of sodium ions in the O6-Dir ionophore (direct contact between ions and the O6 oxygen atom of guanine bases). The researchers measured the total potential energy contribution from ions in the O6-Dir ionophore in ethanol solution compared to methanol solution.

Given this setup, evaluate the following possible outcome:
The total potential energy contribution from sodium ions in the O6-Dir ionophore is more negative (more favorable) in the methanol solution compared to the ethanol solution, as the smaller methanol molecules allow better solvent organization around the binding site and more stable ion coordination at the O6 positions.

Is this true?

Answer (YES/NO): YES